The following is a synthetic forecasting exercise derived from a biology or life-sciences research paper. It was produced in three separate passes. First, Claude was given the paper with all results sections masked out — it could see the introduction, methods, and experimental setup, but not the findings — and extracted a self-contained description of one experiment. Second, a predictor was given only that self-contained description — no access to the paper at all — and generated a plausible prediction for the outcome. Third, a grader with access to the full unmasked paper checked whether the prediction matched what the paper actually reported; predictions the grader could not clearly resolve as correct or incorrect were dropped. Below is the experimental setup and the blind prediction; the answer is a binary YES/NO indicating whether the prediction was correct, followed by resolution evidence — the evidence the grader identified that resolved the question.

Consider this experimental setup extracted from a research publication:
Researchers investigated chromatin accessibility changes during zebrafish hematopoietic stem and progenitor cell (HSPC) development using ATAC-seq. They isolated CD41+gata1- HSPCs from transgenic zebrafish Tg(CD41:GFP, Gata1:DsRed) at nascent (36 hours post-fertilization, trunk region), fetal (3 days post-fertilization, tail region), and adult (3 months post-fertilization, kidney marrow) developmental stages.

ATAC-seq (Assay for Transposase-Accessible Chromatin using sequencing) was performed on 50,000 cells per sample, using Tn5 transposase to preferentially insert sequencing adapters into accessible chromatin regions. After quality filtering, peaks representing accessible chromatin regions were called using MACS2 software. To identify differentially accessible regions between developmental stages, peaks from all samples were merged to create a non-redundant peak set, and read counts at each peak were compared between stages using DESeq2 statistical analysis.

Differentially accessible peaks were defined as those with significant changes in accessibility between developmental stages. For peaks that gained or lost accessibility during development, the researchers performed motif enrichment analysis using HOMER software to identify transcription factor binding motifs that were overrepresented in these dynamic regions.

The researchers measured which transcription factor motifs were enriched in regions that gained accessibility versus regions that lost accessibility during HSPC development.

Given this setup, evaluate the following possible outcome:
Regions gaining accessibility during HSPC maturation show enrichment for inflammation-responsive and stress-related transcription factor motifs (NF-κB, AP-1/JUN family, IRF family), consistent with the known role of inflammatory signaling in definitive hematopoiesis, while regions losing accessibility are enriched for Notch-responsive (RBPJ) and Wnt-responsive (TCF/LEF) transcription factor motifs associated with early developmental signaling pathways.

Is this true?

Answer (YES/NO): NO